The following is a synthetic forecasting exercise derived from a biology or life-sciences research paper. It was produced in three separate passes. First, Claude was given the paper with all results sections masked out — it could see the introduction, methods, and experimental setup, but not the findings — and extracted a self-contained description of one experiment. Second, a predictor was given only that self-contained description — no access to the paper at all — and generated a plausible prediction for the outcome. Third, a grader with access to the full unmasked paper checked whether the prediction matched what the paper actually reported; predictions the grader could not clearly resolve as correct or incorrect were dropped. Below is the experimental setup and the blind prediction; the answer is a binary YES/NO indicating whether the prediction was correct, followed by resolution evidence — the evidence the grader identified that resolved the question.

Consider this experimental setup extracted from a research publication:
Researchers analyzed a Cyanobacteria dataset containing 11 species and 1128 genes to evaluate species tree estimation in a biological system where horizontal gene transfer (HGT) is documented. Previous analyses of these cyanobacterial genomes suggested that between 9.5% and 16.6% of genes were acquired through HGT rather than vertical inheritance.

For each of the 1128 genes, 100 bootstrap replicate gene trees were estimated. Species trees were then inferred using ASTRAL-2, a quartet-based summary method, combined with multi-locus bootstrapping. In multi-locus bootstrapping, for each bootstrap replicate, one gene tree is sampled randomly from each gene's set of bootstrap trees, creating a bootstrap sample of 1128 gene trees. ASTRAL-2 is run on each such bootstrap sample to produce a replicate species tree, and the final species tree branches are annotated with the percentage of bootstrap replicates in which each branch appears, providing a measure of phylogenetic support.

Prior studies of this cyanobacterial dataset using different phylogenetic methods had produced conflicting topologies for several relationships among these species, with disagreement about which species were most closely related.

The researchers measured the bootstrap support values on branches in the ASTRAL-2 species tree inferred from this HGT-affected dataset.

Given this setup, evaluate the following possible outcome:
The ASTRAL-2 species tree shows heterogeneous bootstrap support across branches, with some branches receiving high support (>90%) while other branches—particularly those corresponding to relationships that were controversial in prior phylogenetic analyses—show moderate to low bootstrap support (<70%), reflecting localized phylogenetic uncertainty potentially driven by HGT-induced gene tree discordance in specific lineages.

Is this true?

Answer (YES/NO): NO